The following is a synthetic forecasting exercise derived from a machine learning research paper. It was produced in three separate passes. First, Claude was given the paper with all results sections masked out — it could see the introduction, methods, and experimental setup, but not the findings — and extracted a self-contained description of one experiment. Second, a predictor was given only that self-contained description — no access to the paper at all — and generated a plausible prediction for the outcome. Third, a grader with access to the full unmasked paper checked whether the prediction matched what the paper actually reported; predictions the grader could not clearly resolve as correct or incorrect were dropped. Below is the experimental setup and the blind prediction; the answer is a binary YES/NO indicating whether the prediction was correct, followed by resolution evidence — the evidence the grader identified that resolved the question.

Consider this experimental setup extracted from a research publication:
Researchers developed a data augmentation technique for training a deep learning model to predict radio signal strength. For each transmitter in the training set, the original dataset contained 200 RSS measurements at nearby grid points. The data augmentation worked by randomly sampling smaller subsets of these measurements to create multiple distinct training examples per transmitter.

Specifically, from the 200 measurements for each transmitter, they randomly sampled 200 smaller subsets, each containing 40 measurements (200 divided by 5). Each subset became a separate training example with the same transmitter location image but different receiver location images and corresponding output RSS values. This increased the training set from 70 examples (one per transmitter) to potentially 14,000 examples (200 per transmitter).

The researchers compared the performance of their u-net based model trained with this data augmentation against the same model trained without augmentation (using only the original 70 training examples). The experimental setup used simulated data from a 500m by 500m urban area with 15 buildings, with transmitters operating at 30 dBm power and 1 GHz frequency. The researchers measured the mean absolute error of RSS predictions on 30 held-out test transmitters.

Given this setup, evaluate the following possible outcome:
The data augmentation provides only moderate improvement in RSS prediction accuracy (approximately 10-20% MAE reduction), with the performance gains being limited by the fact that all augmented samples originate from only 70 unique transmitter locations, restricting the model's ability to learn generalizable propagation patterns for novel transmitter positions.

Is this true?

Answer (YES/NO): NO